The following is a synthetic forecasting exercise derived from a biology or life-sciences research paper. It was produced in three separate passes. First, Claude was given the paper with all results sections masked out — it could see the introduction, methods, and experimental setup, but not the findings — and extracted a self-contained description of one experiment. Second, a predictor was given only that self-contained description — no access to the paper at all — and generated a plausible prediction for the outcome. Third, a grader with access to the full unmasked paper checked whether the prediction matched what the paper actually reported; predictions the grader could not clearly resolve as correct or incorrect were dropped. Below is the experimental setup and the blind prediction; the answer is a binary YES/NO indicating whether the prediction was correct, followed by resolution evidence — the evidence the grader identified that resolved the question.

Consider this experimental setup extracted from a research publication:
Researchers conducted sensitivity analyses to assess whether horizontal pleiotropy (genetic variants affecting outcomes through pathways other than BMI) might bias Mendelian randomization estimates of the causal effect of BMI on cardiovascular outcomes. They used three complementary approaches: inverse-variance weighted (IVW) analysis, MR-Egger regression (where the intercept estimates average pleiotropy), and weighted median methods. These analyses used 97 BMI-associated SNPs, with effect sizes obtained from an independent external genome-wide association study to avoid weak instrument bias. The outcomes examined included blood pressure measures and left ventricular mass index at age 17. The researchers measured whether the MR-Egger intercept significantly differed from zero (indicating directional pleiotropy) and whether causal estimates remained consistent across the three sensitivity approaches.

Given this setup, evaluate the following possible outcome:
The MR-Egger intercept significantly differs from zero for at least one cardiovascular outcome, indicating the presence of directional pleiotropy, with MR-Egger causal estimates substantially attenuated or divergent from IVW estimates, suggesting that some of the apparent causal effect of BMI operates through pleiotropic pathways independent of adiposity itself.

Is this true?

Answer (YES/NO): NO